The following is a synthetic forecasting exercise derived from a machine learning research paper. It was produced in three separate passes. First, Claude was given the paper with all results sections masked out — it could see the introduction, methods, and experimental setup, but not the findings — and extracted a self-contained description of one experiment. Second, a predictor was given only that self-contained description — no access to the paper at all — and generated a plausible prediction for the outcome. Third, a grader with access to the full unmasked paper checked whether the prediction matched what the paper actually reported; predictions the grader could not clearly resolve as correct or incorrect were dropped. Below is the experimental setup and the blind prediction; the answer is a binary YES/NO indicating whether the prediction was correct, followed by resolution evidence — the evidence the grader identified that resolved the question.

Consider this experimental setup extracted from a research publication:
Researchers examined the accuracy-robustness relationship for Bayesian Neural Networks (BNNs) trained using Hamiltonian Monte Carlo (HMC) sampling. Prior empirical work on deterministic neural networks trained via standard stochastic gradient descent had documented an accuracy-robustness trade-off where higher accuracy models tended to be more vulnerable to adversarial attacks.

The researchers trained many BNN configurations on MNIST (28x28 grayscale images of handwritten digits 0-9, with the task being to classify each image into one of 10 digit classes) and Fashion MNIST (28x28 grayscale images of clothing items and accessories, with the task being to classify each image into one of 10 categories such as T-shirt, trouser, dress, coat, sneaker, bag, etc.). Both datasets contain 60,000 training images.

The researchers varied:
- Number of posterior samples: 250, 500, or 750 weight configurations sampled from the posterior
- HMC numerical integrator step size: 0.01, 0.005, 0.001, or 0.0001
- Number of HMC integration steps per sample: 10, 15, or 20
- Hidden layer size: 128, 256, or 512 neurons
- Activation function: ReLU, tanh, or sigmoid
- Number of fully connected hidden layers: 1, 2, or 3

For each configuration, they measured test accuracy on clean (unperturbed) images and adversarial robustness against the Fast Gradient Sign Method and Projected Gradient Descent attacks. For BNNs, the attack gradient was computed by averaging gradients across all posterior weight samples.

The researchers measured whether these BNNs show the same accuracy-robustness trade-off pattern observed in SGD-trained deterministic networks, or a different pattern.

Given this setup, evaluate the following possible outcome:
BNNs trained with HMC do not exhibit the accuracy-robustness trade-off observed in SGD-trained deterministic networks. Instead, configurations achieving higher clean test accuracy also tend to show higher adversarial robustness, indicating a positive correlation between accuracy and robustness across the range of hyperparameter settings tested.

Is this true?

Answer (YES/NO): YES